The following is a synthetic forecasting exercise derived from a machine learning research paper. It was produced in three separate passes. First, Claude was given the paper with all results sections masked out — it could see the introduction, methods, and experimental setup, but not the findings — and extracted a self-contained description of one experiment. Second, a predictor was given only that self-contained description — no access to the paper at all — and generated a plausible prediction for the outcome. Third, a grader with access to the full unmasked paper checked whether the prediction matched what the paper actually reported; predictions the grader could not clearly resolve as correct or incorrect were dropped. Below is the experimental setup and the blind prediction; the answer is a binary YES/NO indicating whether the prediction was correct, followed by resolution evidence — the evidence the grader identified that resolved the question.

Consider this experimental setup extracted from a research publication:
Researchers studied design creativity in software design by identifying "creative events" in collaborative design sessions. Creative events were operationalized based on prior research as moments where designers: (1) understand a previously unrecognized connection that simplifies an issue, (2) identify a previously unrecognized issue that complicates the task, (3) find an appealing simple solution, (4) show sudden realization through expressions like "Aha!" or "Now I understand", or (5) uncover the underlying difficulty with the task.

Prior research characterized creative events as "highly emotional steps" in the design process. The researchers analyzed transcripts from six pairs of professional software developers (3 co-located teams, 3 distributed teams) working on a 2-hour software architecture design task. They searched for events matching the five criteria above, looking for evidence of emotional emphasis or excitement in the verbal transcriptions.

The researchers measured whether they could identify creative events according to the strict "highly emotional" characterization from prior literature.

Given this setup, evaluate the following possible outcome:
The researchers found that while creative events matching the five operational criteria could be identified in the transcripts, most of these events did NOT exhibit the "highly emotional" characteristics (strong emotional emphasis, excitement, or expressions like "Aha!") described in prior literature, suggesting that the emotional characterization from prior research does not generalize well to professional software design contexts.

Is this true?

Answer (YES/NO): YES